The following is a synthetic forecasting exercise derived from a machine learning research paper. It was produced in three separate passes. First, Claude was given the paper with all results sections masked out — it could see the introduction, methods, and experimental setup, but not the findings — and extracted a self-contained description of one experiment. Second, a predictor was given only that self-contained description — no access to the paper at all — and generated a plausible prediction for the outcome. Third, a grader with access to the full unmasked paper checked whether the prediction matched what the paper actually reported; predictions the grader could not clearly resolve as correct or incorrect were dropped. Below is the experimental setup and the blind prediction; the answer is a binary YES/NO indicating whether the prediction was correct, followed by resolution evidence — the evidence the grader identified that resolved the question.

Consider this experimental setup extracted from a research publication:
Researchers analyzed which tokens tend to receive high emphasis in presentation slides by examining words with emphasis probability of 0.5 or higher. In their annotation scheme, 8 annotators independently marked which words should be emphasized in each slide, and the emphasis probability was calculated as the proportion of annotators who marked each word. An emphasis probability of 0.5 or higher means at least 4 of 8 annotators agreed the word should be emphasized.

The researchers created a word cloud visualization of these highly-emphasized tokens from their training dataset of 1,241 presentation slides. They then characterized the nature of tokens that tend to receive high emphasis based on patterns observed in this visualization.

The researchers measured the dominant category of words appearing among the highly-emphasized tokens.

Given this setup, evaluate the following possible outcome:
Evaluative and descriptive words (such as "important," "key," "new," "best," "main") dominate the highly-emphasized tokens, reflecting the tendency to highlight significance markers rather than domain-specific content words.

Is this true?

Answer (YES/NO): NO